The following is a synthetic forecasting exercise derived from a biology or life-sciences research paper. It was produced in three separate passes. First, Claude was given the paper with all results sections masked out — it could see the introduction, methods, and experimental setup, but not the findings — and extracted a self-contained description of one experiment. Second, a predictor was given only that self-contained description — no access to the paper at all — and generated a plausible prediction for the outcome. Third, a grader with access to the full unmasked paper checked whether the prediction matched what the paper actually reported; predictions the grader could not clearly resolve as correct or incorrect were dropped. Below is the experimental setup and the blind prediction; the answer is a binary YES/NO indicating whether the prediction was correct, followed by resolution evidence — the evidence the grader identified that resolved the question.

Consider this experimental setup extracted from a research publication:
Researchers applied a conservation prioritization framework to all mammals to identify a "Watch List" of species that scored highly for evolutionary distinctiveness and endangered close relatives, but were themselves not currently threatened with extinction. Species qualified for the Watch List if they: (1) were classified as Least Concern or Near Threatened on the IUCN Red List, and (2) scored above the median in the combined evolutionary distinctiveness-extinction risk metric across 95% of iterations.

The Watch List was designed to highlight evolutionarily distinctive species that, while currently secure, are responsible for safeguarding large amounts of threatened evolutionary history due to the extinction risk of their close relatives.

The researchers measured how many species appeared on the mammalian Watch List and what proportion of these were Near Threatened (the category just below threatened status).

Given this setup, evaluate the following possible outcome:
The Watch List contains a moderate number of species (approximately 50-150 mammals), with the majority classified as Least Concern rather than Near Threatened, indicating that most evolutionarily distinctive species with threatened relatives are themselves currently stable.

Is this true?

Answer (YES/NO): NO